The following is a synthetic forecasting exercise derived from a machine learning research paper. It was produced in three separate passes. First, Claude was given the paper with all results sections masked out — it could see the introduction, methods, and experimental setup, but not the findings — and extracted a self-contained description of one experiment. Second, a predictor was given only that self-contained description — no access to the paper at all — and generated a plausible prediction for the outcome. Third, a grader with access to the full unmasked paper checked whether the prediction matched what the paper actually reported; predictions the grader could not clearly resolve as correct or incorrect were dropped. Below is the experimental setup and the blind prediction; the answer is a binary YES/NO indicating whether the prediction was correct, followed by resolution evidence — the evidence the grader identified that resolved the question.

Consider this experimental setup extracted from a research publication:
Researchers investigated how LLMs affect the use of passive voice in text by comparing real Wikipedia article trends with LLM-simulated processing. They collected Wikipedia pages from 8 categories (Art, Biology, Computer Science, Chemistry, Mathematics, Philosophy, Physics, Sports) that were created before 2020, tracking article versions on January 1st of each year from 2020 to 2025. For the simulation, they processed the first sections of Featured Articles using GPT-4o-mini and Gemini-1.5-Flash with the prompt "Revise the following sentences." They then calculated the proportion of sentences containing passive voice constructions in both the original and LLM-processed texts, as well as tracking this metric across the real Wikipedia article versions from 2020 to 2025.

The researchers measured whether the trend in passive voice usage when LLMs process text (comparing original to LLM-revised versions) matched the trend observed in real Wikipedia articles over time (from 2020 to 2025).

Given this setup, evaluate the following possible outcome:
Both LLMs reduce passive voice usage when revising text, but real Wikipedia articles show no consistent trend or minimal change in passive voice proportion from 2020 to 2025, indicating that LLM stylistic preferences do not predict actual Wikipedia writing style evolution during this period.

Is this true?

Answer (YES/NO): NO